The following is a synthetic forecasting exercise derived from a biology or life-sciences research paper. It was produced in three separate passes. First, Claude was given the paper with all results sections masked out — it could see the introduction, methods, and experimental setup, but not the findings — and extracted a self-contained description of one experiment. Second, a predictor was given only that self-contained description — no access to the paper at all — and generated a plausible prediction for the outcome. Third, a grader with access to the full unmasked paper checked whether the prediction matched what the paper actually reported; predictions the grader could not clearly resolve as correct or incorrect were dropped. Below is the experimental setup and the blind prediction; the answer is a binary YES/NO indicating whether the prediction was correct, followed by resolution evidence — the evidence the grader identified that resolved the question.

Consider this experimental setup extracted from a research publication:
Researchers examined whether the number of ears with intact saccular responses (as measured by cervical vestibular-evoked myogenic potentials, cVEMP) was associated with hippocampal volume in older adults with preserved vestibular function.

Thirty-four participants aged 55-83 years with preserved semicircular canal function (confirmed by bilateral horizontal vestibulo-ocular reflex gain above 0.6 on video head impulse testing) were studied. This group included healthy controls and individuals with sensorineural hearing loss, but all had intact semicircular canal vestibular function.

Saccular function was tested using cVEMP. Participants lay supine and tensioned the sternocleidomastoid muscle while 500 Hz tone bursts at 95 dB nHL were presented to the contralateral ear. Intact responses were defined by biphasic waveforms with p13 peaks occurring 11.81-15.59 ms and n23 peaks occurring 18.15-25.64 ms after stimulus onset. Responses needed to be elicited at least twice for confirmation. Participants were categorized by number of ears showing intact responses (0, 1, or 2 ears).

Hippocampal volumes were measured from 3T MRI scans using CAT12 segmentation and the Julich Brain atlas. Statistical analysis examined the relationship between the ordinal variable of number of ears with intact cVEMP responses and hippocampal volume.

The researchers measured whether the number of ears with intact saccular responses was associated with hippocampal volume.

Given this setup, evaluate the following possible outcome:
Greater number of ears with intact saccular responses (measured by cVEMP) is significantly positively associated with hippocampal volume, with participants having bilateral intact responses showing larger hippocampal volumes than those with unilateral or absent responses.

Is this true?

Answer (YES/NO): NO